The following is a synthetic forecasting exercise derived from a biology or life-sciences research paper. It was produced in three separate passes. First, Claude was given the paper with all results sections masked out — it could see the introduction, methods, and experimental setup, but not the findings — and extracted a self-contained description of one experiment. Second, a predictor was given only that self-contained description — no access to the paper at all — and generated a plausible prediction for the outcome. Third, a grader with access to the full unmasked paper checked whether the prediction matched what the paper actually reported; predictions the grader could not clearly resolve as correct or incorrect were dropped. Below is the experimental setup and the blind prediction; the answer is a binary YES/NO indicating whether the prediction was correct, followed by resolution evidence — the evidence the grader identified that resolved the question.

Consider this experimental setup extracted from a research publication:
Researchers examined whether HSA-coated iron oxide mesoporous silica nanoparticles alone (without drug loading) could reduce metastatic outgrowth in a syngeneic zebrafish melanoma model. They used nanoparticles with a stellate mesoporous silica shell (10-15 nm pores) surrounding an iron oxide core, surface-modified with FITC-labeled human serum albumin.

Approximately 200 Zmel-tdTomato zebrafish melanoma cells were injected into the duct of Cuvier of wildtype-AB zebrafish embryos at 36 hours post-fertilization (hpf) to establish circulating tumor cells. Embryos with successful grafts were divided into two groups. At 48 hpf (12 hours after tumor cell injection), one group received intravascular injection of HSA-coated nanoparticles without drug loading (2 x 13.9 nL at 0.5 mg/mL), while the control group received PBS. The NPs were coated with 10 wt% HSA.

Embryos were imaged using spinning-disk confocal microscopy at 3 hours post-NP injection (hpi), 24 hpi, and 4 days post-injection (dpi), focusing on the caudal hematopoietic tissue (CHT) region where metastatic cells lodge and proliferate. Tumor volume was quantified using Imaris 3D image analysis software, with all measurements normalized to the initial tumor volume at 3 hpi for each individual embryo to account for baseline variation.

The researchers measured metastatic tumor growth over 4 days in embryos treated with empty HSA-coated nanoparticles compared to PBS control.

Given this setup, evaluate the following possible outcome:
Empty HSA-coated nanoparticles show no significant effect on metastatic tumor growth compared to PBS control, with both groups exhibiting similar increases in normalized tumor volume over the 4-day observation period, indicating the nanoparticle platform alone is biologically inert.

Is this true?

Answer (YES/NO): NO